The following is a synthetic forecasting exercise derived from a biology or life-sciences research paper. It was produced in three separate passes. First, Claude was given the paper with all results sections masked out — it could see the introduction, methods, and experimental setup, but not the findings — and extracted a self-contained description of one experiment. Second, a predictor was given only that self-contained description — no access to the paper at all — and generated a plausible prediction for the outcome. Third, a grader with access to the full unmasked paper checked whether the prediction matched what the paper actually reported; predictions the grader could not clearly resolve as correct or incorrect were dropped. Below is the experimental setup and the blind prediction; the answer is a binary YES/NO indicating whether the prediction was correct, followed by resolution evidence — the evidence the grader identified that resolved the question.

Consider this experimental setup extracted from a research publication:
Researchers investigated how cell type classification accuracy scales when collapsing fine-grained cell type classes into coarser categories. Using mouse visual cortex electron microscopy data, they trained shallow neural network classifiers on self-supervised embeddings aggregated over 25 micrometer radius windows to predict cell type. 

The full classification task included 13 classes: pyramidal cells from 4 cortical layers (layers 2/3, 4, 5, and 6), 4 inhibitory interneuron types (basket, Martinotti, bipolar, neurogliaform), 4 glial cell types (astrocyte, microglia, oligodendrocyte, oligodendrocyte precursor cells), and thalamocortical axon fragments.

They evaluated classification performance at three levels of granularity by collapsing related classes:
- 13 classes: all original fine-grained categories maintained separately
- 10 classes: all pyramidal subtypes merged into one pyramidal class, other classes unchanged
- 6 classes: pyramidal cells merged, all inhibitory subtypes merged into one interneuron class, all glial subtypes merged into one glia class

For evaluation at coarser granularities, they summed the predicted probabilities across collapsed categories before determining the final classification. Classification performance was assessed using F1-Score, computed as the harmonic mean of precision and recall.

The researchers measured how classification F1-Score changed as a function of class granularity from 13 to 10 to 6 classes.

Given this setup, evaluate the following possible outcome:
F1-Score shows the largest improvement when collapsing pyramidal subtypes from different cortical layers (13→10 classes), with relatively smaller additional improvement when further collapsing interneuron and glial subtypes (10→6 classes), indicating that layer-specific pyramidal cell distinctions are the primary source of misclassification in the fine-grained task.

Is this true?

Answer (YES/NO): NO